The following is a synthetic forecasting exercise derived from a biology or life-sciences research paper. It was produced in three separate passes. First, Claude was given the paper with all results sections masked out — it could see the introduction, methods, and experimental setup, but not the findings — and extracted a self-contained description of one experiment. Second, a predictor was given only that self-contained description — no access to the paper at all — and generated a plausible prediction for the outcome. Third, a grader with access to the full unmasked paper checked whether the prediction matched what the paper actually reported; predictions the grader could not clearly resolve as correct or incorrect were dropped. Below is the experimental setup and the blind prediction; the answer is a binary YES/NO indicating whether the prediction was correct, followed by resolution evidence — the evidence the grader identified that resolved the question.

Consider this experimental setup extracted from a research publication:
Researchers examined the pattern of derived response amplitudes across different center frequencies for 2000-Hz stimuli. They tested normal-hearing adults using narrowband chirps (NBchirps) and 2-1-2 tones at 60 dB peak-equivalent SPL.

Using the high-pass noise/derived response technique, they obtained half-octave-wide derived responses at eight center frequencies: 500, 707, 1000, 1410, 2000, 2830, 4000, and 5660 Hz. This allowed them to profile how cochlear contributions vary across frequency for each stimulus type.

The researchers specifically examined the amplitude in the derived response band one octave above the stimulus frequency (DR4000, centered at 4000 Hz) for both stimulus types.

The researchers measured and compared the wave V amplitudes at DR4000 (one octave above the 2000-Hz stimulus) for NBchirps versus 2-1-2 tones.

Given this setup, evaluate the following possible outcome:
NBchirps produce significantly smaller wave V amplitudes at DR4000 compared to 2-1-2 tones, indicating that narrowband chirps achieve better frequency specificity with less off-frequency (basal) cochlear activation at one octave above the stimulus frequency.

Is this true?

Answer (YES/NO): NO